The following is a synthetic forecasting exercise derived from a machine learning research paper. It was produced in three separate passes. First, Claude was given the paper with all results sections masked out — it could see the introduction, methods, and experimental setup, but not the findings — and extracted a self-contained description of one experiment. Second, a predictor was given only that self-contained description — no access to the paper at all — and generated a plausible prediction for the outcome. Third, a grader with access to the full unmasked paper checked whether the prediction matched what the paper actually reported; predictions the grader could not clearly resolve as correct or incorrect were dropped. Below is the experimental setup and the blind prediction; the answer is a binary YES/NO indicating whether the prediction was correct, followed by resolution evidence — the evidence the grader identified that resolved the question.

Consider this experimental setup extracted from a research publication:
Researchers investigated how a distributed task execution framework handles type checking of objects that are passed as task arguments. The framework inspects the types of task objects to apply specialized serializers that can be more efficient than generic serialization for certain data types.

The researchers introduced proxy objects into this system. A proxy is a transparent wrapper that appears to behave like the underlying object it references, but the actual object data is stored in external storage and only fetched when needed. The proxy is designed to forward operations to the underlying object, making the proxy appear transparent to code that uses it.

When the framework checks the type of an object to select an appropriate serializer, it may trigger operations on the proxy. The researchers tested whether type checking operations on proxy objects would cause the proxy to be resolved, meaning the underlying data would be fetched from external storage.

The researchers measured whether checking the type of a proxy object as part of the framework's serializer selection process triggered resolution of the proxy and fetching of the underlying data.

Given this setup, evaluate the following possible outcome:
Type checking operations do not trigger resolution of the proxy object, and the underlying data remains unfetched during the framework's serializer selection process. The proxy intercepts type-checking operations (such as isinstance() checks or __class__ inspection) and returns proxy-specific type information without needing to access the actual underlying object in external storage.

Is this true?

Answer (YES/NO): NO